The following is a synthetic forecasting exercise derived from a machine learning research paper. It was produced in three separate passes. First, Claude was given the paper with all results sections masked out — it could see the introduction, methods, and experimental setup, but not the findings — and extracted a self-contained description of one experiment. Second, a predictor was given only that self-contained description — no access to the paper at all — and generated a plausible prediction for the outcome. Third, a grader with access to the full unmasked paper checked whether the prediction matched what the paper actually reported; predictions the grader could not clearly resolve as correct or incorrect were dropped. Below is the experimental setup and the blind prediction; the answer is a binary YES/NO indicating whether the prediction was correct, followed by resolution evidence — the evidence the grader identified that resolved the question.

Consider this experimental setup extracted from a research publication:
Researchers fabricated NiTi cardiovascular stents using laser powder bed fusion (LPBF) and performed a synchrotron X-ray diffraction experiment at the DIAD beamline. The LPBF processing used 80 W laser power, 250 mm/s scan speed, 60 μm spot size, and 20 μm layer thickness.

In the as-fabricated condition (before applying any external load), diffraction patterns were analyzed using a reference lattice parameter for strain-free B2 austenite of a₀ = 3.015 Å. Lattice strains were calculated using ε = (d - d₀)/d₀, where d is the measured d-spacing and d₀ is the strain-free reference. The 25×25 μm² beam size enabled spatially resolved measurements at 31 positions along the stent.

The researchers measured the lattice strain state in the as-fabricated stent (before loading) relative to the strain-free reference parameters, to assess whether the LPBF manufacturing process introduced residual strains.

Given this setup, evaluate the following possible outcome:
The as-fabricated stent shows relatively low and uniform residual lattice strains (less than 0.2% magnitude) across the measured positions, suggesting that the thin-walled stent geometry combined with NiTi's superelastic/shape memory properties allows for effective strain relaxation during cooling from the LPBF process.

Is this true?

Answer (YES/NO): NO